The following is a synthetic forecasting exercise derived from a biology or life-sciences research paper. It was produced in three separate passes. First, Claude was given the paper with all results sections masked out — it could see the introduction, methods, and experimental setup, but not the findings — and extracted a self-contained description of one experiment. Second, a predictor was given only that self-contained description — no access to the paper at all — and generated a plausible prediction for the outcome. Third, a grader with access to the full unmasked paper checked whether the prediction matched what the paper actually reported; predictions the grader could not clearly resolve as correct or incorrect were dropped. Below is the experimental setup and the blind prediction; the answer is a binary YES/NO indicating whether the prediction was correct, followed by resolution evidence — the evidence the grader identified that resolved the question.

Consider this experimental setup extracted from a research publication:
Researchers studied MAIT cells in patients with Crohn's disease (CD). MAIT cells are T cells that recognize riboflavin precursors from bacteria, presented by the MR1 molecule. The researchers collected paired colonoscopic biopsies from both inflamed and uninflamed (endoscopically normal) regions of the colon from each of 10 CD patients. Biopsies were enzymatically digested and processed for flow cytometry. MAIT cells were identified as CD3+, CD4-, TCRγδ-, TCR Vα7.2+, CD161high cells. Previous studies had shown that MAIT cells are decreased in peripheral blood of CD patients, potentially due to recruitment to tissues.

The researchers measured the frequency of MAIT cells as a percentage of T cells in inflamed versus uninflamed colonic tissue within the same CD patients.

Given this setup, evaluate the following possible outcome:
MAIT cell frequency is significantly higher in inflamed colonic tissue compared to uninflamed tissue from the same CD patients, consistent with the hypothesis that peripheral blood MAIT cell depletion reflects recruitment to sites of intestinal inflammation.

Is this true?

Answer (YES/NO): NO